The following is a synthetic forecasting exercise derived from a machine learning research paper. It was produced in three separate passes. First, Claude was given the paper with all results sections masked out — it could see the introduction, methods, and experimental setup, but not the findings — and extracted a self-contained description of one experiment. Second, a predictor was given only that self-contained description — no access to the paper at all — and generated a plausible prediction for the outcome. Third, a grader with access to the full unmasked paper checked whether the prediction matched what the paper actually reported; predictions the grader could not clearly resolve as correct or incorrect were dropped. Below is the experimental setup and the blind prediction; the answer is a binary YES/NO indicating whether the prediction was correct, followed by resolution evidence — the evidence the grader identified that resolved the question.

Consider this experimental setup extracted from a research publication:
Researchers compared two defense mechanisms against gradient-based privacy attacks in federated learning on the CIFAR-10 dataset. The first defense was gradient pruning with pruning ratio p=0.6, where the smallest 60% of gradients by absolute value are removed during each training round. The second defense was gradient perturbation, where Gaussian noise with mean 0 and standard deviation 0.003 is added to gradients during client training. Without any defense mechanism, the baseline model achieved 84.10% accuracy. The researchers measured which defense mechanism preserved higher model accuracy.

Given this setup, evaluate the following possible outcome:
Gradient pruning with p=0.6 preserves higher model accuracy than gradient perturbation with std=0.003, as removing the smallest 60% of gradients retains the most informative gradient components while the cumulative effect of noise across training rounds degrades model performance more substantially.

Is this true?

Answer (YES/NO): NO